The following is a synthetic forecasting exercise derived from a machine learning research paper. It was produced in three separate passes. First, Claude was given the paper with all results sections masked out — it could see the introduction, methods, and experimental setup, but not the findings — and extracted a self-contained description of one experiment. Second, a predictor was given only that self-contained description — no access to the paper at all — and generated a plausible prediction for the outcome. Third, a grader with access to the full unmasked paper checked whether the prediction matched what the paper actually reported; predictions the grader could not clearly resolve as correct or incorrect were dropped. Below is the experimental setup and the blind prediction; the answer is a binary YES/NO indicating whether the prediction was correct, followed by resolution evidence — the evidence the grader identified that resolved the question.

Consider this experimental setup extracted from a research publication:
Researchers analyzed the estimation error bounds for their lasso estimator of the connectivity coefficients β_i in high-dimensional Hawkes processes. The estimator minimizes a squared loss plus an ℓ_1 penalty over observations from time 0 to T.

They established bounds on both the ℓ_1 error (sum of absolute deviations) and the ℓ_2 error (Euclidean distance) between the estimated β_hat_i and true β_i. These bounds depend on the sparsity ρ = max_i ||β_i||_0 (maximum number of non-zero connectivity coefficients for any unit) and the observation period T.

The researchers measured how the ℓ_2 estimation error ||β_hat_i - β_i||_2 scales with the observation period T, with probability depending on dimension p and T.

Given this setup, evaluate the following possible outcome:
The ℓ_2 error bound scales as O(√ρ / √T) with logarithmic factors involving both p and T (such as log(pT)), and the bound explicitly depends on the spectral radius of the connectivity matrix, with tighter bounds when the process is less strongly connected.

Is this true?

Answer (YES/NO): NO